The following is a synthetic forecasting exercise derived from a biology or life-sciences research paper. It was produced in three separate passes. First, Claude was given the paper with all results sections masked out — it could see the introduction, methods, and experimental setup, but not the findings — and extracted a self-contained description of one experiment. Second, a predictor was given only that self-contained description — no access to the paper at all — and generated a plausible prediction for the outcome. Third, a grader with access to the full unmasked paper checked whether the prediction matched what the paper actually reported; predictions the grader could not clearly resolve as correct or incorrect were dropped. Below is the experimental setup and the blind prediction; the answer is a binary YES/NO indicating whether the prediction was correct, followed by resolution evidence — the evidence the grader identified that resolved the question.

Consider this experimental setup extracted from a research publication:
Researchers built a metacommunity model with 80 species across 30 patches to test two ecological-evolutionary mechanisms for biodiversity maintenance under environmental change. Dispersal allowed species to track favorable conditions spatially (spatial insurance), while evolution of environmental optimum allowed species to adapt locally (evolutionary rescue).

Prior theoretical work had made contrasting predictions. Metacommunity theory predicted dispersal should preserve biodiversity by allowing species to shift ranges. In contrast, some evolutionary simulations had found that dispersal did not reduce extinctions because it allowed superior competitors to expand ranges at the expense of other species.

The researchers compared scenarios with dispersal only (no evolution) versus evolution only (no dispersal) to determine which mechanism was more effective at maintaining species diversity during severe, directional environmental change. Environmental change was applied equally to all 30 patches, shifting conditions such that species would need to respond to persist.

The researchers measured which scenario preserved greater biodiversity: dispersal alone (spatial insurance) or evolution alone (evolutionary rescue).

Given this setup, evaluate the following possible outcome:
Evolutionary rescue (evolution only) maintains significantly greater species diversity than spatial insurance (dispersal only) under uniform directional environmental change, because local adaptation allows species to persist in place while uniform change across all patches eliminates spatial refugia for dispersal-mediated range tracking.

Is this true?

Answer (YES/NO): NO